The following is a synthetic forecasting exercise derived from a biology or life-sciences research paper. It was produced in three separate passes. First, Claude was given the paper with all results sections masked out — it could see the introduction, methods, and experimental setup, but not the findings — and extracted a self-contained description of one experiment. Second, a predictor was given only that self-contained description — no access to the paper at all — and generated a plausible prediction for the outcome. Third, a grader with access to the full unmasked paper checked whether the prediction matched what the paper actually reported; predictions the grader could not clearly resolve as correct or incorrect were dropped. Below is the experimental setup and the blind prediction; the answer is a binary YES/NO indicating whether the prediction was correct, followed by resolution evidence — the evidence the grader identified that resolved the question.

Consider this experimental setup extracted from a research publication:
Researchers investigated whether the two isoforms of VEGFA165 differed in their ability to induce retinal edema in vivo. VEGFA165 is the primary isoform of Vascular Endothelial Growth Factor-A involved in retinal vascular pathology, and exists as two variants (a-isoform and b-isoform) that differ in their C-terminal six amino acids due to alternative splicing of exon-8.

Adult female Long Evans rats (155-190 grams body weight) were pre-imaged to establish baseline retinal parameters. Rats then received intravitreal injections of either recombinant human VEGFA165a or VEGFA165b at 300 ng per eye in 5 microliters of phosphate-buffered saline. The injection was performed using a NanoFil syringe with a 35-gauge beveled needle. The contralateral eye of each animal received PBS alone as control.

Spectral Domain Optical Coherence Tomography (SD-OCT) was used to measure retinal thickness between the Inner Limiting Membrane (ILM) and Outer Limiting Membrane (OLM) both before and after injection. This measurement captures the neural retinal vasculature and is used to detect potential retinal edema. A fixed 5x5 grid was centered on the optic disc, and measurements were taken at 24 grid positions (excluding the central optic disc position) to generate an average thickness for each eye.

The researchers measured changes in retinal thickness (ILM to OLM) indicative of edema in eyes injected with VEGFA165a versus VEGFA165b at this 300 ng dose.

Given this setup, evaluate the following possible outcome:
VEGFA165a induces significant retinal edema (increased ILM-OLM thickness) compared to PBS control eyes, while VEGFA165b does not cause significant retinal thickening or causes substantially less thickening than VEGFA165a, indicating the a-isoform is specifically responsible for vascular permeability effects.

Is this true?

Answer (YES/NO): NO